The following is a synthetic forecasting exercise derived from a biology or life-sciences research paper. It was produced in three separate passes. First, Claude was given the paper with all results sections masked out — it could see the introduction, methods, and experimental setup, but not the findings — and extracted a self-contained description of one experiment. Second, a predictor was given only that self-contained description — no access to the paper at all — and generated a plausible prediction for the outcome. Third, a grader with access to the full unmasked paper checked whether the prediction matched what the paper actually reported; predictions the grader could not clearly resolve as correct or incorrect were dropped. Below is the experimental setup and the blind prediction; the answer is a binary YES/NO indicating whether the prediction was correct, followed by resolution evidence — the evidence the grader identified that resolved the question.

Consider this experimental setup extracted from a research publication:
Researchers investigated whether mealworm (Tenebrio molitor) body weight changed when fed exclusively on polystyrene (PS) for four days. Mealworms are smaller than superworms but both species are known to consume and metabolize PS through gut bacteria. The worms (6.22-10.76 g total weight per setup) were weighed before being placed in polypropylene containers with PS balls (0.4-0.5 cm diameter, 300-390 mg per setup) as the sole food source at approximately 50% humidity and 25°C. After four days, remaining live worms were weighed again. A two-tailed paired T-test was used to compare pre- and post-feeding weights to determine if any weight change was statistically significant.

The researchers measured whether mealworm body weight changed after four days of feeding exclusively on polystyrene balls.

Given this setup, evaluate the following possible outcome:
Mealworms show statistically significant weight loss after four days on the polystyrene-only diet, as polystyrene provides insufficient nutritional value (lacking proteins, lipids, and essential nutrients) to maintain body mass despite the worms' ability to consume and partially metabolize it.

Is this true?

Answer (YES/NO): NO